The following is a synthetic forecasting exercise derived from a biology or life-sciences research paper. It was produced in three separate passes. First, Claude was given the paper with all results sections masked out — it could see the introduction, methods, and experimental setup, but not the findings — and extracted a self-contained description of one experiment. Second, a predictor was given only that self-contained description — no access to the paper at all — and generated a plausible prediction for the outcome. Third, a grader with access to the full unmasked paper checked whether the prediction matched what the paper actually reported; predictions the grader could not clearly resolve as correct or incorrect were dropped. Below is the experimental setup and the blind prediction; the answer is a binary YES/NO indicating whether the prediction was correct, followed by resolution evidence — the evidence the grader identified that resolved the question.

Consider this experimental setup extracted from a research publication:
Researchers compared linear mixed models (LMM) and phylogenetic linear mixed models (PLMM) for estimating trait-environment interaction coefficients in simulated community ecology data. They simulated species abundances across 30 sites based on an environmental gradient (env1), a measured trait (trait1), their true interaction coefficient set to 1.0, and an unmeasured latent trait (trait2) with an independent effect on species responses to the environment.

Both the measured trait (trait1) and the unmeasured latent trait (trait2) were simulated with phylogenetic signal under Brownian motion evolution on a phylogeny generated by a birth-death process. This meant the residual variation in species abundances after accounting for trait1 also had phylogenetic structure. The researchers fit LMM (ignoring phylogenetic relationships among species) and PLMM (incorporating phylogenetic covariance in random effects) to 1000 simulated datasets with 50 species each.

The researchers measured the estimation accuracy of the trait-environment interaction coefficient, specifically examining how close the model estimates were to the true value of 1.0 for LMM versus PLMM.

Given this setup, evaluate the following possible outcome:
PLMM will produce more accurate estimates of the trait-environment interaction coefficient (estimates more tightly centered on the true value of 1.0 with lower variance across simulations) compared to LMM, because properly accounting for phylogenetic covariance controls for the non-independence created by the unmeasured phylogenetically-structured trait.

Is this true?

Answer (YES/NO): YES